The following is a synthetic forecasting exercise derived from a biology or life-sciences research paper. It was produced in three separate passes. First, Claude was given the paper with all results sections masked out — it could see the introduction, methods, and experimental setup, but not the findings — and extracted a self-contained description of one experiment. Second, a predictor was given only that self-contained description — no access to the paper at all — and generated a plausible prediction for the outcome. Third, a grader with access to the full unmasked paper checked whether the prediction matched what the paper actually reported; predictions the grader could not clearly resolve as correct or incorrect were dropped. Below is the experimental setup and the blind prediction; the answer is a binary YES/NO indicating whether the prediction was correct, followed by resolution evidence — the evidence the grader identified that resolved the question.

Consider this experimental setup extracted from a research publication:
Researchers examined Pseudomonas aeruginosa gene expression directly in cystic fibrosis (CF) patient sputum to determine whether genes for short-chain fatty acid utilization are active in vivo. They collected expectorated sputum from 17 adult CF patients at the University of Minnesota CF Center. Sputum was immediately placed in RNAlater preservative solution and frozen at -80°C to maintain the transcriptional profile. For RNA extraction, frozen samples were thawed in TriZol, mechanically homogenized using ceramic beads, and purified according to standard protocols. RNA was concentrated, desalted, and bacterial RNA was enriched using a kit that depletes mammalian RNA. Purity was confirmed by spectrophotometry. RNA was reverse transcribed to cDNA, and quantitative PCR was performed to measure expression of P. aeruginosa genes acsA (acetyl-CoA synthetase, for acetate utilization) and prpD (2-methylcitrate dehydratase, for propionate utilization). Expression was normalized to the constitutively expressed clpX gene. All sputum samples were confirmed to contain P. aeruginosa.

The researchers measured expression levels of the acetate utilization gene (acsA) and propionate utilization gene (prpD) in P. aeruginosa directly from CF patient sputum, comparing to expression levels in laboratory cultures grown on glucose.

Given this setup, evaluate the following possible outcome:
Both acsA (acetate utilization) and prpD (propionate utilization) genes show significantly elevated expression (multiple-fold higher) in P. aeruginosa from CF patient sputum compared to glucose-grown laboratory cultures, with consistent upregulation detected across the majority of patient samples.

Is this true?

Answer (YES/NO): NO